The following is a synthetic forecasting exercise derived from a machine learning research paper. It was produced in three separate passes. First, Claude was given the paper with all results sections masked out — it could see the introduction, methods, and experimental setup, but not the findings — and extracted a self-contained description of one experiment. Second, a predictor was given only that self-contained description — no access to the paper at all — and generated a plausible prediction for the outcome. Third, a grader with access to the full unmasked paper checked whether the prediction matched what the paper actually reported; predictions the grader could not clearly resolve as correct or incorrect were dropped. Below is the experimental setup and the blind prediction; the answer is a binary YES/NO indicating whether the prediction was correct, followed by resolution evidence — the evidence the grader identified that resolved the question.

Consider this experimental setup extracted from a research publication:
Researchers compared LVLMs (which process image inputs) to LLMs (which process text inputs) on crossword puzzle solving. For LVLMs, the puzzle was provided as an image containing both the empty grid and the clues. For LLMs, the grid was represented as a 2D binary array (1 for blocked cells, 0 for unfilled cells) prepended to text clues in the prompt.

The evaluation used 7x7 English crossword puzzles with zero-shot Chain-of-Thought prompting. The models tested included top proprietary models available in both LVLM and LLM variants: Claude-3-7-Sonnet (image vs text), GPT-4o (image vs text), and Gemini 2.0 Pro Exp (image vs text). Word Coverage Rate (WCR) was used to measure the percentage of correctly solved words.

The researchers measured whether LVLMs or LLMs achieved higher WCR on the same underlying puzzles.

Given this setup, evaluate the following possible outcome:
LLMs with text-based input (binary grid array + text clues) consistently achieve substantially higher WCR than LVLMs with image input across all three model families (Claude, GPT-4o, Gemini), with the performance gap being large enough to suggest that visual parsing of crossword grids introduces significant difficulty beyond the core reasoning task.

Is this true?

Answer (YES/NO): YES